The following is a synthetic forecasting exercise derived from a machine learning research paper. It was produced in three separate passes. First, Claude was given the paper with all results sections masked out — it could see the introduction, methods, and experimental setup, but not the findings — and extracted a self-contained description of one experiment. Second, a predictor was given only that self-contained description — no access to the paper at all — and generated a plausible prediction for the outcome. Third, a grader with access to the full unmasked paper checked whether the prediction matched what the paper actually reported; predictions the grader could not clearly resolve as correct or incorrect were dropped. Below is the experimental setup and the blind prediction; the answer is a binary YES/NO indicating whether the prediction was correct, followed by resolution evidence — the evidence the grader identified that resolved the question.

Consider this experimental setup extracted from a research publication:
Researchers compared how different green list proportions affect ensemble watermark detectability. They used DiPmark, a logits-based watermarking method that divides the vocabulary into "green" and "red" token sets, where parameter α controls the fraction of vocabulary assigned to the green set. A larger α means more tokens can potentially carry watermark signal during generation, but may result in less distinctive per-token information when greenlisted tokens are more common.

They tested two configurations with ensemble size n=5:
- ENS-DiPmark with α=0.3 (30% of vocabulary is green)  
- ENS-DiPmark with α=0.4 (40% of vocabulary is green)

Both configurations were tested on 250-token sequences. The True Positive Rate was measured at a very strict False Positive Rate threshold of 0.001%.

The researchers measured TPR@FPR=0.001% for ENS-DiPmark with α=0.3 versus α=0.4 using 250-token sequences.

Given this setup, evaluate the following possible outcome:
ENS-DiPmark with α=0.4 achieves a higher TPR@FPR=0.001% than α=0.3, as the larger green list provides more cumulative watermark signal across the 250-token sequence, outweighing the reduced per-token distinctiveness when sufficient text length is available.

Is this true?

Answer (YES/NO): NO